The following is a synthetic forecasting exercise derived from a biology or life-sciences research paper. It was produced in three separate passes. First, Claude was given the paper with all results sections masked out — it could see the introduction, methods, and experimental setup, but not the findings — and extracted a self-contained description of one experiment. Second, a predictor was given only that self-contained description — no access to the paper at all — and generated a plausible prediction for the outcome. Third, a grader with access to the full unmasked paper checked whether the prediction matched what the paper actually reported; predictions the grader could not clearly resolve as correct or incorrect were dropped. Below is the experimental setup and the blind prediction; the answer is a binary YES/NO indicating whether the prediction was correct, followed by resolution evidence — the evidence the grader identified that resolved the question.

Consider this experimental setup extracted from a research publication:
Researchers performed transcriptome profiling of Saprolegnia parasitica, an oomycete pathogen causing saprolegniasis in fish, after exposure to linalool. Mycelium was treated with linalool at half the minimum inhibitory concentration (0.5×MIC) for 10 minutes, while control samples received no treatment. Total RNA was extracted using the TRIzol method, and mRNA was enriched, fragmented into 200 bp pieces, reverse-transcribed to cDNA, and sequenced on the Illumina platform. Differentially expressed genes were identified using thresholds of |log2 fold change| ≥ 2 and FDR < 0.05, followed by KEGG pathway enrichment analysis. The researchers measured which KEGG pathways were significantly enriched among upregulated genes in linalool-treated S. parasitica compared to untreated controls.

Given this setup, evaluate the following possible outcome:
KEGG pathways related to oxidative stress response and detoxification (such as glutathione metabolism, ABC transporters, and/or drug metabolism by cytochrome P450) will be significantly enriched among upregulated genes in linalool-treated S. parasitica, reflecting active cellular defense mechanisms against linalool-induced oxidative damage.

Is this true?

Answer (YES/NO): NO